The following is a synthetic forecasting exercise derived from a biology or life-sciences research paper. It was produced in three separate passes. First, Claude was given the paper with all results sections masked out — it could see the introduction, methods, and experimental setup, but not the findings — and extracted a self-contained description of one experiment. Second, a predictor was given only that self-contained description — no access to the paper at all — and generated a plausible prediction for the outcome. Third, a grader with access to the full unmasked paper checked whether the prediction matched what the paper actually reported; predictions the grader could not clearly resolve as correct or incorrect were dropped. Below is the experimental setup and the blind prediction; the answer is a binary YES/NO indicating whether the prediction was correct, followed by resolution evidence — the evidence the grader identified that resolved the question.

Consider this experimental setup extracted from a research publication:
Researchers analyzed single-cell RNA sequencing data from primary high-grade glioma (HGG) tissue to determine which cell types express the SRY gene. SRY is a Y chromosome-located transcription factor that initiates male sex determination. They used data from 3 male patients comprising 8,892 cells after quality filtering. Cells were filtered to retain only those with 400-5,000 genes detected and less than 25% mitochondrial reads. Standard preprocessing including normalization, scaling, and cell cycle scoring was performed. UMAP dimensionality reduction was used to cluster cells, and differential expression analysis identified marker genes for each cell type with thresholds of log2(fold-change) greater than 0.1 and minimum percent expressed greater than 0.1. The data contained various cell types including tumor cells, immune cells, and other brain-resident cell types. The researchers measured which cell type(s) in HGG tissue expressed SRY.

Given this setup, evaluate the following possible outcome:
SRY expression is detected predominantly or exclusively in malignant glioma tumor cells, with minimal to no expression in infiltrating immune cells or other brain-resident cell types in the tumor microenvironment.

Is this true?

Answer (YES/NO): YES